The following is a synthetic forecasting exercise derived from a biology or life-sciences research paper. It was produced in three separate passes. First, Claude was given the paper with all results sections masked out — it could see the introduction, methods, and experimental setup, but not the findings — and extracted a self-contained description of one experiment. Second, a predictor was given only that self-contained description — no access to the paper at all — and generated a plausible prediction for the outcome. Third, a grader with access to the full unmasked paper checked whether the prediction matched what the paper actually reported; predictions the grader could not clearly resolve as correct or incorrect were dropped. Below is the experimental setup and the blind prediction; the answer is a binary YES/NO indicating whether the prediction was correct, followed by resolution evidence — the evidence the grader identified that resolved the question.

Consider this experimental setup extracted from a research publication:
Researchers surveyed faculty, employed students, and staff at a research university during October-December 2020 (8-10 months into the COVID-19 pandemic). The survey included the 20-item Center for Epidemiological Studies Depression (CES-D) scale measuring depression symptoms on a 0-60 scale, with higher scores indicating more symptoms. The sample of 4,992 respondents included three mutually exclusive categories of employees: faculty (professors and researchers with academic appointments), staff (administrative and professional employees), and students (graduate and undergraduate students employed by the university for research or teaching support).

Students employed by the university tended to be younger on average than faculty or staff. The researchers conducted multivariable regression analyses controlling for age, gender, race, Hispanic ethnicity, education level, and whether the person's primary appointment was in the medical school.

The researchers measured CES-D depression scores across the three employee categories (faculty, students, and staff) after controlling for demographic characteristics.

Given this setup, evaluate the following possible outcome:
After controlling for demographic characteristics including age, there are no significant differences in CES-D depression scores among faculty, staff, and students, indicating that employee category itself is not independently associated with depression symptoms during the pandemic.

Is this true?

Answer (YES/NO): NO